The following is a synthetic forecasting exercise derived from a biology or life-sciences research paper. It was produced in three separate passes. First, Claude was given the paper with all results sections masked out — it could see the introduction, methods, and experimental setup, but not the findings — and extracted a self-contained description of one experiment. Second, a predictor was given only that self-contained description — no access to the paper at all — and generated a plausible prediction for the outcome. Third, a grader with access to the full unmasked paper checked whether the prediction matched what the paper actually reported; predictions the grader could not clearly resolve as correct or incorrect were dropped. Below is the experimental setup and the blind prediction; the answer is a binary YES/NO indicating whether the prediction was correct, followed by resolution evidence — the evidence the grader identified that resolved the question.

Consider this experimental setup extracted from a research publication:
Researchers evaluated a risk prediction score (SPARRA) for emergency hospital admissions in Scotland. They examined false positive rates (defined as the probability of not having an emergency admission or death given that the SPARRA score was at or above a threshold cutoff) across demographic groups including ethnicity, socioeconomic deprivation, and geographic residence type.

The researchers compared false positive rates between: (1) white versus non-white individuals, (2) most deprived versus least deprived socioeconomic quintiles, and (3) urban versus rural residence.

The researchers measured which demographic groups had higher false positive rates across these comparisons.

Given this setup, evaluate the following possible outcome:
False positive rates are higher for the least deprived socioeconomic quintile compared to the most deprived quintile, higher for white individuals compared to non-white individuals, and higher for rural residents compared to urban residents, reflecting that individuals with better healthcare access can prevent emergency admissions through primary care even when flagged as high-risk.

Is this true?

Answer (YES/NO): NO